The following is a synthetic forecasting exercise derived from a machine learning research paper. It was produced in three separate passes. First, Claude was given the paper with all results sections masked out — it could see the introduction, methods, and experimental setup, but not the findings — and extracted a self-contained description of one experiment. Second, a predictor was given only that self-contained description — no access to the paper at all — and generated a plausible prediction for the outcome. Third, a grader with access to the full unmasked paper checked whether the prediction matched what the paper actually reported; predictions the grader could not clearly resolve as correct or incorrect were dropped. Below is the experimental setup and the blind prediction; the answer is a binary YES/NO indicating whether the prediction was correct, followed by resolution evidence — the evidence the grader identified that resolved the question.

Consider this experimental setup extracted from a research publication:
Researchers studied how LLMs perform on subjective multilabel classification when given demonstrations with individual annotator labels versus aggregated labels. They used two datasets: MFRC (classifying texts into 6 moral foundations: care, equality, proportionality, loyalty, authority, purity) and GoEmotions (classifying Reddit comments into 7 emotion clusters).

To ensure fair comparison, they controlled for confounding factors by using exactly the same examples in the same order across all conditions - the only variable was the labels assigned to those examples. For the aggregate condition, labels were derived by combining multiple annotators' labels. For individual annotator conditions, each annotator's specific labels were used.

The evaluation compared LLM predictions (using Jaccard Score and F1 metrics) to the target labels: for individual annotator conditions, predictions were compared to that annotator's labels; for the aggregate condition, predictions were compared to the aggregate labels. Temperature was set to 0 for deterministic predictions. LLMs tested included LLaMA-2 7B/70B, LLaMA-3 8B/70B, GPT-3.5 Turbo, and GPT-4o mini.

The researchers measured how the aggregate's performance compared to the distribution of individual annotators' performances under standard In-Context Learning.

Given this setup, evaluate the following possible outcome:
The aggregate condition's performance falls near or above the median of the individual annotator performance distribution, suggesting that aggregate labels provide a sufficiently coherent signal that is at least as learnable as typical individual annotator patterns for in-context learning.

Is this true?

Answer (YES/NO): NO